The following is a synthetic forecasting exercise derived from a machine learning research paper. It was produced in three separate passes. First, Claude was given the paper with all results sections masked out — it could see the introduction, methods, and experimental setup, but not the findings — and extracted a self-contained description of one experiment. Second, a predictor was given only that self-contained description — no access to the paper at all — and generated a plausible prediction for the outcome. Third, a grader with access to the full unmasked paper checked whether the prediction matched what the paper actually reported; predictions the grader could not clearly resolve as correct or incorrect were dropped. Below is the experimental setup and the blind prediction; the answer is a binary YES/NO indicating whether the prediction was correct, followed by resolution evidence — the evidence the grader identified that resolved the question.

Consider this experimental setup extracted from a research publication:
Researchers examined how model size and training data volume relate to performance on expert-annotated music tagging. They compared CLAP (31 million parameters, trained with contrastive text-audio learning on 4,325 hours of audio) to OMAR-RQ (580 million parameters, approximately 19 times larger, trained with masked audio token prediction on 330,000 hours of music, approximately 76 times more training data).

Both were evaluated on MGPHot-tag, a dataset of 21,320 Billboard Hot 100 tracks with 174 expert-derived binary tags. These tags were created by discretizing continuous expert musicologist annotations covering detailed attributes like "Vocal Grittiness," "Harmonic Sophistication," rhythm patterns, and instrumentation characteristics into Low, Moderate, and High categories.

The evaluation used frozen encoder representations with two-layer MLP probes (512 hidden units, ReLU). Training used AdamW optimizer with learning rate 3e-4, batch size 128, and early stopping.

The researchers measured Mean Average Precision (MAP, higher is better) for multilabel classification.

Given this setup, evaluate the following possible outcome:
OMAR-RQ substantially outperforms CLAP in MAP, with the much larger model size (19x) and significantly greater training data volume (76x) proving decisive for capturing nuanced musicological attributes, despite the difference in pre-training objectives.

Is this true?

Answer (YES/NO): NO